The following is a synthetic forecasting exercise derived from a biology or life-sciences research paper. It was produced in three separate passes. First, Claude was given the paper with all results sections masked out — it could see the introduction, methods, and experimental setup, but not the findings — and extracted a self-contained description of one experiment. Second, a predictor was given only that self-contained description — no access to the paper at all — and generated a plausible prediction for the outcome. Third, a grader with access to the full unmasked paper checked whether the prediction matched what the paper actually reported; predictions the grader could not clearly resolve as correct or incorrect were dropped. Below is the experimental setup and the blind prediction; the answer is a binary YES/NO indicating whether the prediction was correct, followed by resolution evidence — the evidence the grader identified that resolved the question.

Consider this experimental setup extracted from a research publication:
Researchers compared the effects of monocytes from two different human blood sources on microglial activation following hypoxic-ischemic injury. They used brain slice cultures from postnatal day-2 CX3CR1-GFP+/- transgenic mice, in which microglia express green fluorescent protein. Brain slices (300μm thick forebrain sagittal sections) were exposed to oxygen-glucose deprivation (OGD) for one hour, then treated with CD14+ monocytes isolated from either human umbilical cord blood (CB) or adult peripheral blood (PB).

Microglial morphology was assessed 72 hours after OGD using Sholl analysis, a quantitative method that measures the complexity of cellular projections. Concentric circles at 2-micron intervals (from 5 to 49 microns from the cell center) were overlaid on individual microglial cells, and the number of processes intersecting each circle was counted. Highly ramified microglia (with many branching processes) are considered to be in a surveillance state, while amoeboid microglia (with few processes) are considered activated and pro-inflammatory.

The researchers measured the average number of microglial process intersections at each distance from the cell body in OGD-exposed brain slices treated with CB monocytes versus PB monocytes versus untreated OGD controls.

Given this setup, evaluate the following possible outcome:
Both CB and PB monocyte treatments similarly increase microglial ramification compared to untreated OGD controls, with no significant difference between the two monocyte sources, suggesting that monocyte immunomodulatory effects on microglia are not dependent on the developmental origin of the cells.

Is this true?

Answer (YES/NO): NO